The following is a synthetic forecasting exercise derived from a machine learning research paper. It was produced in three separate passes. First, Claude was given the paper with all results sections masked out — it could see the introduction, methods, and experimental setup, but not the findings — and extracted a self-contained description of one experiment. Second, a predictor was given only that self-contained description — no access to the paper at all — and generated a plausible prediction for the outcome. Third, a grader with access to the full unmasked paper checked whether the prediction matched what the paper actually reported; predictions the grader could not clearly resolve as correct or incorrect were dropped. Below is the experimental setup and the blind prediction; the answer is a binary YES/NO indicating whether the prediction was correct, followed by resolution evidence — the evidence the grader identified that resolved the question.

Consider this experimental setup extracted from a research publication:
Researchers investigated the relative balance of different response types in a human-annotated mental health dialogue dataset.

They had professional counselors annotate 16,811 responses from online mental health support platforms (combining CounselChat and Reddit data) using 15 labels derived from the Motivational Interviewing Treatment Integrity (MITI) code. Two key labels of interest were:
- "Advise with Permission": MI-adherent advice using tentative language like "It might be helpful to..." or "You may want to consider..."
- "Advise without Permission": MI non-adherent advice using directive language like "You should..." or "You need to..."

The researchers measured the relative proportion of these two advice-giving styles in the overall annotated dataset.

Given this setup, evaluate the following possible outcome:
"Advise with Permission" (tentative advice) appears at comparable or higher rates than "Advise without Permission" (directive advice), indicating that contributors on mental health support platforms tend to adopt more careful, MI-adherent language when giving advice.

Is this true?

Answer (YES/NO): NO